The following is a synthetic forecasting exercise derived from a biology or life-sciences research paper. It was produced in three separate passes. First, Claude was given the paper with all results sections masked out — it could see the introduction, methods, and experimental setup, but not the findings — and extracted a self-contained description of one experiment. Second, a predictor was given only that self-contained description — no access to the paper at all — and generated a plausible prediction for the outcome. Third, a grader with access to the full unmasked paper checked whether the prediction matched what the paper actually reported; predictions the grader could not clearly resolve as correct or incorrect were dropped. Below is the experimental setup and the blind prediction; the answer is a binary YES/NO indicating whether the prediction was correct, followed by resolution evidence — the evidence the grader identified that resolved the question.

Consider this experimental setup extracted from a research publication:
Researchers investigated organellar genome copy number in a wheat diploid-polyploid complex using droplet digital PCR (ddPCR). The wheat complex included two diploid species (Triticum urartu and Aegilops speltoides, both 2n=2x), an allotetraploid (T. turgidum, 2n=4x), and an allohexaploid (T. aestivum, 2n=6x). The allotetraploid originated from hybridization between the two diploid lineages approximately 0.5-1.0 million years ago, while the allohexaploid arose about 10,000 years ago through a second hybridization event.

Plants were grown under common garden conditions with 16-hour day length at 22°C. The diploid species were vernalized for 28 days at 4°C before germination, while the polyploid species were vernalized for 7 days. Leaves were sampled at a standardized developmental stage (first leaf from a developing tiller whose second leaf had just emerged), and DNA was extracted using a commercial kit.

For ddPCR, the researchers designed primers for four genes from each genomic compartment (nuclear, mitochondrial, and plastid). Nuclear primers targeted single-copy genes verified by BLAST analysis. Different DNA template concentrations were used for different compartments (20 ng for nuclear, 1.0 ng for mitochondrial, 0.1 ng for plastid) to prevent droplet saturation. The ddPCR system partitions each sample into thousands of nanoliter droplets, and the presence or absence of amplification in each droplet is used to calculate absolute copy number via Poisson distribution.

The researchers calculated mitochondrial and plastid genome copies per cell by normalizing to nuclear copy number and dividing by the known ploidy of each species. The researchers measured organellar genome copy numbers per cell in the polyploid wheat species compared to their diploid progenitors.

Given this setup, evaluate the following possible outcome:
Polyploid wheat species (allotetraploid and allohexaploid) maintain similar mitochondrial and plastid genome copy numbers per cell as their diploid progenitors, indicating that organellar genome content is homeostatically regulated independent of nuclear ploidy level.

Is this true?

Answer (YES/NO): NO